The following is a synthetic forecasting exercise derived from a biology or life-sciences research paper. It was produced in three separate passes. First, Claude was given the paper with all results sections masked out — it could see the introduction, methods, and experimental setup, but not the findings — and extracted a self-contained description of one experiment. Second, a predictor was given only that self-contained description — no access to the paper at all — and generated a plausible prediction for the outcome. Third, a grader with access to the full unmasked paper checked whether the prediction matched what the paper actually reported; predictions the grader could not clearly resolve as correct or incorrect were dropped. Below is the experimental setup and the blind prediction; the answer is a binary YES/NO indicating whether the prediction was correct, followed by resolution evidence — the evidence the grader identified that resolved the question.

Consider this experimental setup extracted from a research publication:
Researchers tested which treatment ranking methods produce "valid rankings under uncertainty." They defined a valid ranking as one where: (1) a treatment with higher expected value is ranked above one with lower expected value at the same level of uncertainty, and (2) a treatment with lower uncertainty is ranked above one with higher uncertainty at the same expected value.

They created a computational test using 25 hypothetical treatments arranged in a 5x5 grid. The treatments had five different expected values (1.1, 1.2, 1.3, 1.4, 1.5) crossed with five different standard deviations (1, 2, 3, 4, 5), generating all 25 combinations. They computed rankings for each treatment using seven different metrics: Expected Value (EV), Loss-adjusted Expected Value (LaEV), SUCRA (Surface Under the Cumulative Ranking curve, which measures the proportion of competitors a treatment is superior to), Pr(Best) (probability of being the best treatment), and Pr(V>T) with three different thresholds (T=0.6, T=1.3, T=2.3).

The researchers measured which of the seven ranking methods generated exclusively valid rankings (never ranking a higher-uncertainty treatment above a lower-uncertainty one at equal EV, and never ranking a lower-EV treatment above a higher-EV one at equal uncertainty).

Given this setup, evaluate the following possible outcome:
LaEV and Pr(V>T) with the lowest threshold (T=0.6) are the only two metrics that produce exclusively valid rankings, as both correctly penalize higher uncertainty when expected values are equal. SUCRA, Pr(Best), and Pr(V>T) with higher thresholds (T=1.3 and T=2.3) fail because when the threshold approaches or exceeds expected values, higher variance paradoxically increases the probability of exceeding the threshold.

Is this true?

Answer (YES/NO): YES